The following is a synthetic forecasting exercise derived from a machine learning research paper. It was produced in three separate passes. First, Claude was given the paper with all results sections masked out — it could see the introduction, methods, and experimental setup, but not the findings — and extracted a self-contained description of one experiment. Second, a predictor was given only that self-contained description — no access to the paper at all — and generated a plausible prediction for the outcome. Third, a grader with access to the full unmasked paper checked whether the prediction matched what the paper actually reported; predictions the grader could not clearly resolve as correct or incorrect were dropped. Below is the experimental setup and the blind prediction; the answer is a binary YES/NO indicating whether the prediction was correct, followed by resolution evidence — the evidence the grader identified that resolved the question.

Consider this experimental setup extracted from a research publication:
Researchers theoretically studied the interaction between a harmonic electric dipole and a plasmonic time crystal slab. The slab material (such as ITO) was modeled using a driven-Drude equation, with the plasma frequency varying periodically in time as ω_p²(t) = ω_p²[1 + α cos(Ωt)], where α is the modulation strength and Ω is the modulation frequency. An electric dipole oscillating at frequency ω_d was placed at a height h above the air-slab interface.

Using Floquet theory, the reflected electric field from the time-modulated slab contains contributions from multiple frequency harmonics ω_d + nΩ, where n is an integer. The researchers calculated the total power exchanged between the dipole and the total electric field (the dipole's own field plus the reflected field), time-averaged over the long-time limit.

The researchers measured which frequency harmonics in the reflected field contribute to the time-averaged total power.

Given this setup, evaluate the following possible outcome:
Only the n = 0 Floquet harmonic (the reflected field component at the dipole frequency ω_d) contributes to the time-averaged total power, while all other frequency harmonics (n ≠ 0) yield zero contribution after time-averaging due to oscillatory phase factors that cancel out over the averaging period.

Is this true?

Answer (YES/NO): YES